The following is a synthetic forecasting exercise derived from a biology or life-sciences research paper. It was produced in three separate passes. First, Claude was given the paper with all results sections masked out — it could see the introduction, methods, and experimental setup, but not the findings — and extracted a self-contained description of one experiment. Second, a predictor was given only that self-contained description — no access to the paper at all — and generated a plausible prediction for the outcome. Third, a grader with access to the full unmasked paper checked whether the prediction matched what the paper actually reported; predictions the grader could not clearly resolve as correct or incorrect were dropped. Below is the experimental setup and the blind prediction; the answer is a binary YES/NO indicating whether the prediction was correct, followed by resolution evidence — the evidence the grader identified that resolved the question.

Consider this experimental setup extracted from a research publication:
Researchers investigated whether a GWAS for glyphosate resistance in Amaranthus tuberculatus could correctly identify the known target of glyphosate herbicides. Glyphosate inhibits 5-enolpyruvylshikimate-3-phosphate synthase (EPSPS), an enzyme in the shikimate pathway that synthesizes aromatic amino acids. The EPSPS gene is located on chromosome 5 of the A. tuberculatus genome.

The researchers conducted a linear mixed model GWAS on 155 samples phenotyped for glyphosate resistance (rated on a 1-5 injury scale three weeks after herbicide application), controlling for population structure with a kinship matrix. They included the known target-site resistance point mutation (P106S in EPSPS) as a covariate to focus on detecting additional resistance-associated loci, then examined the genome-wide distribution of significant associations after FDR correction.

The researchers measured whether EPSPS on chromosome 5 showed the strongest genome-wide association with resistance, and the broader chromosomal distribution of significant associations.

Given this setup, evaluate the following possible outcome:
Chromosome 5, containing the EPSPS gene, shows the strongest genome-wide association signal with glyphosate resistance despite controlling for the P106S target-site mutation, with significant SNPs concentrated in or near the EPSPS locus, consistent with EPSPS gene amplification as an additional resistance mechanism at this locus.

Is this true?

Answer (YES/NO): YES